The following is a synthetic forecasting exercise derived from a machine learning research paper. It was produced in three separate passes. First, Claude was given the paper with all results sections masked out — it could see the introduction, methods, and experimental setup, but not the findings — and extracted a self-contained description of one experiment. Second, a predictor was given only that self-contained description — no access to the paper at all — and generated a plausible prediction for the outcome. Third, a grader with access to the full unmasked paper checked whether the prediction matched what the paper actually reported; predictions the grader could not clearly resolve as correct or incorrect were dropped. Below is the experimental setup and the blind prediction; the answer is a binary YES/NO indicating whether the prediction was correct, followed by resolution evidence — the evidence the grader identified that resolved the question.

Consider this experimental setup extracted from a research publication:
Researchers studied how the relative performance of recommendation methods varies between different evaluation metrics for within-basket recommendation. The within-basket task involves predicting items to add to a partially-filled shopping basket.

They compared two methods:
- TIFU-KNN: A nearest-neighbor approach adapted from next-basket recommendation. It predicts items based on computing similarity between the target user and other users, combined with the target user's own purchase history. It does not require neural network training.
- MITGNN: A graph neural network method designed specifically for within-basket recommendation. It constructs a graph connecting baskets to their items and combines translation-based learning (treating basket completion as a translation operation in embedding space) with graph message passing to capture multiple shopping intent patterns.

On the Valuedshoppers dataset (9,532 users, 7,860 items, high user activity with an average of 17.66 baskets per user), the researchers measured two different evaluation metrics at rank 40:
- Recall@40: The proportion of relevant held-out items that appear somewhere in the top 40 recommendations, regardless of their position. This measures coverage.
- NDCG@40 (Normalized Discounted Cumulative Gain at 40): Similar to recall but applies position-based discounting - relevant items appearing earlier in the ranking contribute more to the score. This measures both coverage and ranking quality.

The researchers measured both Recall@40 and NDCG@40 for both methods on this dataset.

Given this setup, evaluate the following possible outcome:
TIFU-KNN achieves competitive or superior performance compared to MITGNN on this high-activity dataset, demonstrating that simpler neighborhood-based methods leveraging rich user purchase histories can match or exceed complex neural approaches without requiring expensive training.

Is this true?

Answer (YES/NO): NO